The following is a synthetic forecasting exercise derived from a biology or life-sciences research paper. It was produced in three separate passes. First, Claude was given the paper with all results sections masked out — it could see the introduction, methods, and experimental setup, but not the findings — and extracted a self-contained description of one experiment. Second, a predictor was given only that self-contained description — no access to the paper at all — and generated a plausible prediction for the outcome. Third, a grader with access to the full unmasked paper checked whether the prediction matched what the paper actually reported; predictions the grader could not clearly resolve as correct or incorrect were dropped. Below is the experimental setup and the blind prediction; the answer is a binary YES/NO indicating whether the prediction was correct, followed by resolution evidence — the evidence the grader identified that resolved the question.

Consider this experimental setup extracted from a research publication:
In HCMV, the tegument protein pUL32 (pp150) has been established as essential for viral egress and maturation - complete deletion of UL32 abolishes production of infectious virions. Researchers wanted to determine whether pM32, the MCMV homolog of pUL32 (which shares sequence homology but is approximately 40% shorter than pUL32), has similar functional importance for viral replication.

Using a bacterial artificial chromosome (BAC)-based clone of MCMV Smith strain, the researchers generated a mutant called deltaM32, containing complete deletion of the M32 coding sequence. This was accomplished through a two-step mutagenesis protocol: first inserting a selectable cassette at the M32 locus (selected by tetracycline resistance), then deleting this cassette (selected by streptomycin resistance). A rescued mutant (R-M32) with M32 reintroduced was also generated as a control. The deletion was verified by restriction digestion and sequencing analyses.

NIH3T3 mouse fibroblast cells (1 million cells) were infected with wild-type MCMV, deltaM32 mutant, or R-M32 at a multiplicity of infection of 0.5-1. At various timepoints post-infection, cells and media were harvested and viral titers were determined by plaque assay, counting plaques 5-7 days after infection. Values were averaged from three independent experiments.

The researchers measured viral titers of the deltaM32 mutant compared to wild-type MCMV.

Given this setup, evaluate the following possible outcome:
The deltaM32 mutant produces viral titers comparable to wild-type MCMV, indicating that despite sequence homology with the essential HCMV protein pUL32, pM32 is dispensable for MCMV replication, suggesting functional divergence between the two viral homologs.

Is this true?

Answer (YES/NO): NO